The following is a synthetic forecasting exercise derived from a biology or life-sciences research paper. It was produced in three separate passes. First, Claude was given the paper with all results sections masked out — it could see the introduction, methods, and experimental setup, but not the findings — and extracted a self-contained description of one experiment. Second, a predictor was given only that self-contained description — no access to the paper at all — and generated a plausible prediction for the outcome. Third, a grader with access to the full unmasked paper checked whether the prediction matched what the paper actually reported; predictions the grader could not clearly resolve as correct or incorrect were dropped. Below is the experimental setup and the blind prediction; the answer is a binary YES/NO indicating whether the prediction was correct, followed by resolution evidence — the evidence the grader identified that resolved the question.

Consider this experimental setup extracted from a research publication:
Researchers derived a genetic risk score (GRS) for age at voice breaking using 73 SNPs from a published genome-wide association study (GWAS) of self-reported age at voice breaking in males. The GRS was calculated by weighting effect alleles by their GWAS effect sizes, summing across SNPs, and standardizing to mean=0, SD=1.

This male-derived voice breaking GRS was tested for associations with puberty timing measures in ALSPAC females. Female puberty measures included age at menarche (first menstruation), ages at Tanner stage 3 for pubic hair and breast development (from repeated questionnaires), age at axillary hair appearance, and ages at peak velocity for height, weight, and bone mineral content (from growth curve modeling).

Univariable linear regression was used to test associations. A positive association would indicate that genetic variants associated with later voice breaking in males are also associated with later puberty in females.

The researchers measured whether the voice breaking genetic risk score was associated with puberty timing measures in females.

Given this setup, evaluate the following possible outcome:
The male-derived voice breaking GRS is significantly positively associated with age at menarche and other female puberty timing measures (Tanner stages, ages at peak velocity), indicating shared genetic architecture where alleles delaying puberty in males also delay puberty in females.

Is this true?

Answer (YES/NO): YES